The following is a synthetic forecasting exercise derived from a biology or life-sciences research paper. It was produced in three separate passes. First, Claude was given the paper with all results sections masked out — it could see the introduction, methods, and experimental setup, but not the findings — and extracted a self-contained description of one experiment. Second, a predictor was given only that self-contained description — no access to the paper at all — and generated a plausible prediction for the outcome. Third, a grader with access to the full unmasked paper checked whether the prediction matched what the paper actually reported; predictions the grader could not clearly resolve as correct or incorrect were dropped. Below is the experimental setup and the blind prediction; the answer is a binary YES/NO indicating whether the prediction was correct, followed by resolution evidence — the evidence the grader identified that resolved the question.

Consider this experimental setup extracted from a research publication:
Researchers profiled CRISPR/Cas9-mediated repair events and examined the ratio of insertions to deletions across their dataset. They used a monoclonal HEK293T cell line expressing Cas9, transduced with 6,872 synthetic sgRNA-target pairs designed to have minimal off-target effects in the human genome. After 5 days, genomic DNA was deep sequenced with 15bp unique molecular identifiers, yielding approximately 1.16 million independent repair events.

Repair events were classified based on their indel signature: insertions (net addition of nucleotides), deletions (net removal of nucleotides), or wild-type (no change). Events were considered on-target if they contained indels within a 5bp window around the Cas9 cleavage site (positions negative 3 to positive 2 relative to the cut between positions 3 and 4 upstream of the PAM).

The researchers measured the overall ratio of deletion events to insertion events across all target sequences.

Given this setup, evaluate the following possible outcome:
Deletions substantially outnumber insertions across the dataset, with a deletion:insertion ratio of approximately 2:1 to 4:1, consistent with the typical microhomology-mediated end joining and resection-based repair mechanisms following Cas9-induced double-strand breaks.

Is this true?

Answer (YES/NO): YES